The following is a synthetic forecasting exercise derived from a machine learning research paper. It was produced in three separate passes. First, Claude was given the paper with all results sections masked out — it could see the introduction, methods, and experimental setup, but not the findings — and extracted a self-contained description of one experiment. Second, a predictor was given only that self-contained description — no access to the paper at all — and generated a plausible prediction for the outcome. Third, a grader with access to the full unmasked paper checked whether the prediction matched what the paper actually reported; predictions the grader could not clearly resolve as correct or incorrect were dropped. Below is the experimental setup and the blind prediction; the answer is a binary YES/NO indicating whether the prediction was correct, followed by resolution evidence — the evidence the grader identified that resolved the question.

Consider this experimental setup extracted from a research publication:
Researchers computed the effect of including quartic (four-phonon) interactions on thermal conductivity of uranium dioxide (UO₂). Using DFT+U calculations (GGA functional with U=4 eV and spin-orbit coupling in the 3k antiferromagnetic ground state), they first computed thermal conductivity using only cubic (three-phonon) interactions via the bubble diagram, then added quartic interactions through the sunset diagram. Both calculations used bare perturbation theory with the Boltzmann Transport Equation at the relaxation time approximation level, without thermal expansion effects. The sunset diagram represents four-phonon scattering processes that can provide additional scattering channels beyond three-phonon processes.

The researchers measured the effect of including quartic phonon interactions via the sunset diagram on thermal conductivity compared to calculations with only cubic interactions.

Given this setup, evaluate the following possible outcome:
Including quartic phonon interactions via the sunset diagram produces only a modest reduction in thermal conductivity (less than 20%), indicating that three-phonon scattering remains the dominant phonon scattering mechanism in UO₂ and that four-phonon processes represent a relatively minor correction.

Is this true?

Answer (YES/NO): YES